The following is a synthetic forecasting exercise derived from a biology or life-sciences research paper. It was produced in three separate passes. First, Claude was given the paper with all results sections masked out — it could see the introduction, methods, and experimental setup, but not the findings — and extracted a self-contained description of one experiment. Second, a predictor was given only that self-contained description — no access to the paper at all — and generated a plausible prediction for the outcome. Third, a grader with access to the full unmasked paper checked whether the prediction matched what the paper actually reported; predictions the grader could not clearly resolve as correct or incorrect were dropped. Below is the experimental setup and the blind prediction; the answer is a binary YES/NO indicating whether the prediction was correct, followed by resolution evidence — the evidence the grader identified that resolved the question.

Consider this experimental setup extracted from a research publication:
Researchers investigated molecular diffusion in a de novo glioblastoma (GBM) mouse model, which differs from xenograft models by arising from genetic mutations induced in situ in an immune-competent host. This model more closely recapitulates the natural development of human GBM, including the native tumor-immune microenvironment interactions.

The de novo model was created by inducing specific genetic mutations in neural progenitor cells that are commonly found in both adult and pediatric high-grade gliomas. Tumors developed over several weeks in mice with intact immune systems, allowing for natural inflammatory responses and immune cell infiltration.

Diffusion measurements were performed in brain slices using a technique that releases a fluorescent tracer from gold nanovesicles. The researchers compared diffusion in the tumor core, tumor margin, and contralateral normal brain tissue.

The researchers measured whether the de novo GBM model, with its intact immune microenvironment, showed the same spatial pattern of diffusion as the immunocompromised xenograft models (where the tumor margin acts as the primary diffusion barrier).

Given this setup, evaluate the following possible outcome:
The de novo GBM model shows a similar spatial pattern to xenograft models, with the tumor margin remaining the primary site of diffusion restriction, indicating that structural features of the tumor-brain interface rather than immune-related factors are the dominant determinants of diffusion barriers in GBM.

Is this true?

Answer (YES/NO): YES